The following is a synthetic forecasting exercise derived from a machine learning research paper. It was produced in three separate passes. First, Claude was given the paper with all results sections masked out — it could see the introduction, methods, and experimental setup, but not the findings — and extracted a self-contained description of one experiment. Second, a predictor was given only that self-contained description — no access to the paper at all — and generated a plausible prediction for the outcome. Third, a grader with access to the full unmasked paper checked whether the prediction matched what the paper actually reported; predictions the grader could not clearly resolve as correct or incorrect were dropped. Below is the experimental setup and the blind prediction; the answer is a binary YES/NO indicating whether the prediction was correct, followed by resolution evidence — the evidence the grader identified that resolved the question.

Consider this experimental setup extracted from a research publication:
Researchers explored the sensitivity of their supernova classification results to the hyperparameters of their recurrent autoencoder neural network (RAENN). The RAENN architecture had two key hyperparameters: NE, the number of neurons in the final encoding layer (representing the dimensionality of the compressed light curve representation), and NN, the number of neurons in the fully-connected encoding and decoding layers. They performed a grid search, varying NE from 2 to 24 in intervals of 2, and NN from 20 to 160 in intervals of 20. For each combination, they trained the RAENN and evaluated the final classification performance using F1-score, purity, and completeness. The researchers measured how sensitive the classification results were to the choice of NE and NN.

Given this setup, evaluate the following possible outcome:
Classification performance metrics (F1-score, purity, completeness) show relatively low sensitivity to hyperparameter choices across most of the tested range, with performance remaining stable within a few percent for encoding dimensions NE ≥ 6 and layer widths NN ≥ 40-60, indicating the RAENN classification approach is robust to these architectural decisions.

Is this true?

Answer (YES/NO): NO